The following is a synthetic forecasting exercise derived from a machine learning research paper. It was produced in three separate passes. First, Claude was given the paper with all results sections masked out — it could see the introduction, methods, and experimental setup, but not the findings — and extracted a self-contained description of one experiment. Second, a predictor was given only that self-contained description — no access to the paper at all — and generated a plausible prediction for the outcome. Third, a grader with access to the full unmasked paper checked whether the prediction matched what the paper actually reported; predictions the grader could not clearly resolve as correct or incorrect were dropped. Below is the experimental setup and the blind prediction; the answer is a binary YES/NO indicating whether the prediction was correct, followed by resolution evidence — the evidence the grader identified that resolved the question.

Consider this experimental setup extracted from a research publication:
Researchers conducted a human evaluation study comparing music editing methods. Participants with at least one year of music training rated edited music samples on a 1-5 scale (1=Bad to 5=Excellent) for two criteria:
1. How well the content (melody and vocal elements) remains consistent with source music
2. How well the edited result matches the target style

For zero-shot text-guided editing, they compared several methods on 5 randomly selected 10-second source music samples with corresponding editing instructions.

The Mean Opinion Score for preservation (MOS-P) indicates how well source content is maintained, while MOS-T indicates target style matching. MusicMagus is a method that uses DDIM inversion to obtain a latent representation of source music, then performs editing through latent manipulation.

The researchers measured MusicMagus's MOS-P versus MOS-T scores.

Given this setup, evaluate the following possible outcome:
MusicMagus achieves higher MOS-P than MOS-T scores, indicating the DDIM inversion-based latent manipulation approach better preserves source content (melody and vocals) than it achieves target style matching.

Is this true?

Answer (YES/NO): YES